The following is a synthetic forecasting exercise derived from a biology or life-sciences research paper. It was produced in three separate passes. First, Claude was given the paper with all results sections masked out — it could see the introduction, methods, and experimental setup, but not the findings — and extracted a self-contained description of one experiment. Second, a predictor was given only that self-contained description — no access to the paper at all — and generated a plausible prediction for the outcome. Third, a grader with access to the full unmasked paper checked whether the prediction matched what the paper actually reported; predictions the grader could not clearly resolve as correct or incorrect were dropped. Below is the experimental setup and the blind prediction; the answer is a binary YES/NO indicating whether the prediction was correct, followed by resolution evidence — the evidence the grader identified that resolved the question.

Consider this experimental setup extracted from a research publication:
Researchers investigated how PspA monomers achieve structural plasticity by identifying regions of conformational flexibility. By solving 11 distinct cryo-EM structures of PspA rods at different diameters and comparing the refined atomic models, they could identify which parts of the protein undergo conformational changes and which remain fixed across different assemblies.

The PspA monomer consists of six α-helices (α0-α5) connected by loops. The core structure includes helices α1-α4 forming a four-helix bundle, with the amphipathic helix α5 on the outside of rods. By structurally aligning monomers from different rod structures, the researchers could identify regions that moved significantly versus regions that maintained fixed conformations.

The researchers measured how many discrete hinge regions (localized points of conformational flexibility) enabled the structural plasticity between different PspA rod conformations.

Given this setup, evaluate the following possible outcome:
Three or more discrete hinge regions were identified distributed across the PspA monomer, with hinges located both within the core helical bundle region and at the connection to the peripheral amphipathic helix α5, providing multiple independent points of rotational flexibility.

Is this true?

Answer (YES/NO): YES